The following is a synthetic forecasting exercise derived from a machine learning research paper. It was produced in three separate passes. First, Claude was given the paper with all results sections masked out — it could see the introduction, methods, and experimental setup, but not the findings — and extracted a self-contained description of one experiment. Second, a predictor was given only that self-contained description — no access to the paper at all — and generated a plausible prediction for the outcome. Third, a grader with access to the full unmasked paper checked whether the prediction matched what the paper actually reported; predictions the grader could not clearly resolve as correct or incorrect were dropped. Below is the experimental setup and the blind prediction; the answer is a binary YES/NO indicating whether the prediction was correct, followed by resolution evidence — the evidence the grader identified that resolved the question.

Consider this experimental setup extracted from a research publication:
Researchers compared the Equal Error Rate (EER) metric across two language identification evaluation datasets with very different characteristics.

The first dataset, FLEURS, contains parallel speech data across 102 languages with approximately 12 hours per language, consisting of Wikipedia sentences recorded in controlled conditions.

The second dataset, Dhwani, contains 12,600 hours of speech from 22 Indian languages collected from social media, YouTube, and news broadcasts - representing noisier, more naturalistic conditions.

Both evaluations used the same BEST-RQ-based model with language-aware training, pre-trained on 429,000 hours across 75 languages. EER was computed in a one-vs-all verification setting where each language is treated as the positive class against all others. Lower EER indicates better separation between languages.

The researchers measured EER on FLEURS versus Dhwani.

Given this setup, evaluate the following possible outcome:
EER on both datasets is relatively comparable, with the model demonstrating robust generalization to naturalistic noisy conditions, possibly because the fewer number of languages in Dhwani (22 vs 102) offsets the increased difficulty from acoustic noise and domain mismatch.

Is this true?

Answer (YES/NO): NO